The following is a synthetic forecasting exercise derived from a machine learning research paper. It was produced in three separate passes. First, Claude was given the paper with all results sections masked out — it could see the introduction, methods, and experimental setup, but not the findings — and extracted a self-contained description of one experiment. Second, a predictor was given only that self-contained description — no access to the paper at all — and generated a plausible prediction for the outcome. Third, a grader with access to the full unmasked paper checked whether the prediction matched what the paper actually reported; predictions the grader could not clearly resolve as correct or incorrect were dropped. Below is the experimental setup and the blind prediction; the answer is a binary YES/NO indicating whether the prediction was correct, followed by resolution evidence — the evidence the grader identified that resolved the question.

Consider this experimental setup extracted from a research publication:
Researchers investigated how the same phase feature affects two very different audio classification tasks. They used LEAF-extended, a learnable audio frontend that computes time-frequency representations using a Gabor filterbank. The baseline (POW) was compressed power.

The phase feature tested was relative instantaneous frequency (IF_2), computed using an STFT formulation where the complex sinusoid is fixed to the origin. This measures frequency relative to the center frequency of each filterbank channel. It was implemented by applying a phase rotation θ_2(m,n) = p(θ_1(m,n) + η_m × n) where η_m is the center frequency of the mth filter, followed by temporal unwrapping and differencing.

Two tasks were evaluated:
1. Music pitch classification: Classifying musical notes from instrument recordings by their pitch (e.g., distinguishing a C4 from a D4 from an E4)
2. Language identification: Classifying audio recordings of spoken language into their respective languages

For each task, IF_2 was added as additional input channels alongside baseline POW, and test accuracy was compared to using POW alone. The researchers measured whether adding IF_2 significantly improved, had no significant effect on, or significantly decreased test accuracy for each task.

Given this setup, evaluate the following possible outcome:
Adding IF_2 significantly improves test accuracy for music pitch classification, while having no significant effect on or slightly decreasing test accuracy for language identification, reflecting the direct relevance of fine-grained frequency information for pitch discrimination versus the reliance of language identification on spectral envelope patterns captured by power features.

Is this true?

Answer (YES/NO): NO